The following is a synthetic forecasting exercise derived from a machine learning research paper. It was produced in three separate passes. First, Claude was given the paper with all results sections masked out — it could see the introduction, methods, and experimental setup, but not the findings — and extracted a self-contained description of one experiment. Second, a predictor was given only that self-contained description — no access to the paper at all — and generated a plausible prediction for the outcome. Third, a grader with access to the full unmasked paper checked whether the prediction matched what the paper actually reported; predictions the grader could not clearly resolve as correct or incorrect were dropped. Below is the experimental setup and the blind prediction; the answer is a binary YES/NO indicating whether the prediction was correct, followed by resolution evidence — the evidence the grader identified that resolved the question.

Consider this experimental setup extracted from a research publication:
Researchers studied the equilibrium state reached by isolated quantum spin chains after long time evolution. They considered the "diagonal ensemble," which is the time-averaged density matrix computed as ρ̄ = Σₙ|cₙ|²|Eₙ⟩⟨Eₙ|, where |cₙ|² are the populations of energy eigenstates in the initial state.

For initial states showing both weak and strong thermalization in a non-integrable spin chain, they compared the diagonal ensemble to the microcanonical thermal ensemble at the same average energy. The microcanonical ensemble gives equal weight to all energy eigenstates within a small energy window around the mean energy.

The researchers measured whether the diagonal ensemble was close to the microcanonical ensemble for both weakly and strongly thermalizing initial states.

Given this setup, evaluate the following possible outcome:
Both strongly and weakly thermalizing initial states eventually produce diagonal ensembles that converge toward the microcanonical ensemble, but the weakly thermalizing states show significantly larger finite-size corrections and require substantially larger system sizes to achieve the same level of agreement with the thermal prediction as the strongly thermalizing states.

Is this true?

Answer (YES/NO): NO